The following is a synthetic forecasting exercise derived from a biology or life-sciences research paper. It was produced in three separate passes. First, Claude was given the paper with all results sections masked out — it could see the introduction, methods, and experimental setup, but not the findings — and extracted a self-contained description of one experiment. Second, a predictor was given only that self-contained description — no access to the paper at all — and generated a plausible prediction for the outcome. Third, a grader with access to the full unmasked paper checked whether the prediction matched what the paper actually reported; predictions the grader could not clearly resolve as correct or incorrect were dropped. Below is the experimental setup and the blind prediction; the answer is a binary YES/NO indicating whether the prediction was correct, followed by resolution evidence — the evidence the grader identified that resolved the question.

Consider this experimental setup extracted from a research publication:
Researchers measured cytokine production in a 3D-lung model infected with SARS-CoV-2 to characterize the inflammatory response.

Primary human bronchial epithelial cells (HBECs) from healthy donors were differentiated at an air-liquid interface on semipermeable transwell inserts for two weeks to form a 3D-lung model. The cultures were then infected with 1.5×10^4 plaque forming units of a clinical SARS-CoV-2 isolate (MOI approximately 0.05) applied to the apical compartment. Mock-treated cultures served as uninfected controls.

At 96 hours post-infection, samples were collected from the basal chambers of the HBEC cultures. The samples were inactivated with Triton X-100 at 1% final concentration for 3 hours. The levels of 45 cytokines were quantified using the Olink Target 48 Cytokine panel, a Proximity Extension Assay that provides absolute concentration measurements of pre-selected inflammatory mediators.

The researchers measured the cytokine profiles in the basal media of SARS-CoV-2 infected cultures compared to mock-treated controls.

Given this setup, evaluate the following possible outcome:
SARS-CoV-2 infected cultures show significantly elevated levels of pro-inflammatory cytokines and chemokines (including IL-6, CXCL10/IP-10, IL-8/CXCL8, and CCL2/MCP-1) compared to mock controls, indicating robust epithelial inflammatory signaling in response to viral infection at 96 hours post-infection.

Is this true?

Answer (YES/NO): NO